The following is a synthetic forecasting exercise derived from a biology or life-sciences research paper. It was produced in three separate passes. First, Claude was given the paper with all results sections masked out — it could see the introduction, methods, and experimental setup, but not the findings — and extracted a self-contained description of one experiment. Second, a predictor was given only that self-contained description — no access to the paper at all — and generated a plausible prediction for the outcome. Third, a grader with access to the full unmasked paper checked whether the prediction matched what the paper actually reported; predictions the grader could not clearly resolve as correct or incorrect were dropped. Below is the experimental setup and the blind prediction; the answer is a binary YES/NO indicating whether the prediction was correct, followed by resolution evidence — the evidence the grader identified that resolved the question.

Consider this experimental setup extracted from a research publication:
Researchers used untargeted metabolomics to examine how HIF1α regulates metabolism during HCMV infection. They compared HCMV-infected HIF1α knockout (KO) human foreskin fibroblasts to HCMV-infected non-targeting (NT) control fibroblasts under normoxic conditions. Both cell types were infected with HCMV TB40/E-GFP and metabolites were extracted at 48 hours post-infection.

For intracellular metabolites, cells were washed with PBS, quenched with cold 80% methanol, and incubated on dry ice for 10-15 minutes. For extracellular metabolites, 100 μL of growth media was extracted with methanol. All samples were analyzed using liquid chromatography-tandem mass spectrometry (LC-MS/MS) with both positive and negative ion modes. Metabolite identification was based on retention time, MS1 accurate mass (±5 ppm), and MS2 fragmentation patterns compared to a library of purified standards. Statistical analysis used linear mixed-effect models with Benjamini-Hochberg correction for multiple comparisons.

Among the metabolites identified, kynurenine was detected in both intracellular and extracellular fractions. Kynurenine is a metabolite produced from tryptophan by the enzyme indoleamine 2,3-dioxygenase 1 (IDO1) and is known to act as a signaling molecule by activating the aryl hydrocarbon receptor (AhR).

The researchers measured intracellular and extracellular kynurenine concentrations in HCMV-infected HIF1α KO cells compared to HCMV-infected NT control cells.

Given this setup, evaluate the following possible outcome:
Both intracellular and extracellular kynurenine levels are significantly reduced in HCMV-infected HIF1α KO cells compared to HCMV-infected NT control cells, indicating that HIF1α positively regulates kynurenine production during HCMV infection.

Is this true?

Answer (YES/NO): NO